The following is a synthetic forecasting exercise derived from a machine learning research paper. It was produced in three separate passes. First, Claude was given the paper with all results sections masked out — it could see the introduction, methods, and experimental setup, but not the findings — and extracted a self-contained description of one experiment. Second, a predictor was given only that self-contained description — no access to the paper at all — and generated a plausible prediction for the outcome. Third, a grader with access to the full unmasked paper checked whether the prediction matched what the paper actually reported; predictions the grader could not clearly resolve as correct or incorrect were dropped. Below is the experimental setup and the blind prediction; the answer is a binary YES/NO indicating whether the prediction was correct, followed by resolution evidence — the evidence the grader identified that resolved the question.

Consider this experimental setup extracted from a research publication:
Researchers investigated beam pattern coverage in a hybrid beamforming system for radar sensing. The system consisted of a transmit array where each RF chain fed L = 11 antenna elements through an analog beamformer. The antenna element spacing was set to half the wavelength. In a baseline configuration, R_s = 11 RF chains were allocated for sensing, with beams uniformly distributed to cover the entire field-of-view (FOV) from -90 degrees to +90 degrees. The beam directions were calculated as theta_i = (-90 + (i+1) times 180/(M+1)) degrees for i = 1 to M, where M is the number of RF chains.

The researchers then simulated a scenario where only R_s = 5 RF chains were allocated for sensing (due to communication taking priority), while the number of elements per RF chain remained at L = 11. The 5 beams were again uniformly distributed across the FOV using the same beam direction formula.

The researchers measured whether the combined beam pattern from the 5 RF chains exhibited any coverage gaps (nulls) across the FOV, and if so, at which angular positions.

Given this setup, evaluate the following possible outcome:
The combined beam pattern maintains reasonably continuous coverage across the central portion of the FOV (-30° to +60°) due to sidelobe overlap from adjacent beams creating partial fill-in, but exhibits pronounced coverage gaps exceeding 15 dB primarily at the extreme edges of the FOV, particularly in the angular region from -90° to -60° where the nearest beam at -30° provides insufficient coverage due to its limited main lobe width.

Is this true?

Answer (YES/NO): NO